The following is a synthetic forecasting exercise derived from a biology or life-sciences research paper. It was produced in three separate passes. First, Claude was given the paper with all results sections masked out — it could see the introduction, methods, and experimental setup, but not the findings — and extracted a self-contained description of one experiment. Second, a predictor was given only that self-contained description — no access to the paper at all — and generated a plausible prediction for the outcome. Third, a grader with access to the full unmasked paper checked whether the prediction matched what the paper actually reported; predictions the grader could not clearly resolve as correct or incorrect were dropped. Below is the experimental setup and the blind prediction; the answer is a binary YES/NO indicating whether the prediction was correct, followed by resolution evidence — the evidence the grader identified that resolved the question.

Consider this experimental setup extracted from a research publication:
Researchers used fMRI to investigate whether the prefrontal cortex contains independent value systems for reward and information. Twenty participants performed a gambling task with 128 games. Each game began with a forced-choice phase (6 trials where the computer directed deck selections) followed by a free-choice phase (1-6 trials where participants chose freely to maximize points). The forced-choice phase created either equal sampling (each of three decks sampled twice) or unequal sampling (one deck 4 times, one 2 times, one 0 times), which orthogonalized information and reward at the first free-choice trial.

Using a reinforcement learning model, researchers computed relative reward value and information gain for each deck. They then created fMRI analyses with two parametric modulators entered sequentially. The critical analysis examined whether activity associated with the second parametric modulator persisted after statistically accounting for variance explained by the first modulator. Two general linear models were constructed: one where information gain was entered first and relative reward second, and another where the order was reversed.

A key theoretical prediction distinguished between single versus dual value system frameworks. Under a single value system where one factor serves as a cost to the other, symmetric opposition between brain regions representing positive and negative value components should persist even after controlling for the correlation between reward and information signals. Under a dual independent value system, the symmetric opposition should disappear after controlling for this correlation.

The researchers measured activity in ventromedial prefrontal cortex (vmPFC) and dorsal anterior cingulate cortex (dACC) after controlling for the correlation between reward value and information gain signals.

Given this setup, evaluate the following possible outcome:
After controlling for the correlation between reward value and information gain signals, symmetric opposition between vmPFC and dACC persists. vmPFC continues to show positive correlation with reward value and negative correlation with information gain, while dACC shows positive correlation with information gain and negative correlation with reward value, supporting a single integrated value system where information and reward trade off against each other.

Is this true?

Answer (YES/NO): NO